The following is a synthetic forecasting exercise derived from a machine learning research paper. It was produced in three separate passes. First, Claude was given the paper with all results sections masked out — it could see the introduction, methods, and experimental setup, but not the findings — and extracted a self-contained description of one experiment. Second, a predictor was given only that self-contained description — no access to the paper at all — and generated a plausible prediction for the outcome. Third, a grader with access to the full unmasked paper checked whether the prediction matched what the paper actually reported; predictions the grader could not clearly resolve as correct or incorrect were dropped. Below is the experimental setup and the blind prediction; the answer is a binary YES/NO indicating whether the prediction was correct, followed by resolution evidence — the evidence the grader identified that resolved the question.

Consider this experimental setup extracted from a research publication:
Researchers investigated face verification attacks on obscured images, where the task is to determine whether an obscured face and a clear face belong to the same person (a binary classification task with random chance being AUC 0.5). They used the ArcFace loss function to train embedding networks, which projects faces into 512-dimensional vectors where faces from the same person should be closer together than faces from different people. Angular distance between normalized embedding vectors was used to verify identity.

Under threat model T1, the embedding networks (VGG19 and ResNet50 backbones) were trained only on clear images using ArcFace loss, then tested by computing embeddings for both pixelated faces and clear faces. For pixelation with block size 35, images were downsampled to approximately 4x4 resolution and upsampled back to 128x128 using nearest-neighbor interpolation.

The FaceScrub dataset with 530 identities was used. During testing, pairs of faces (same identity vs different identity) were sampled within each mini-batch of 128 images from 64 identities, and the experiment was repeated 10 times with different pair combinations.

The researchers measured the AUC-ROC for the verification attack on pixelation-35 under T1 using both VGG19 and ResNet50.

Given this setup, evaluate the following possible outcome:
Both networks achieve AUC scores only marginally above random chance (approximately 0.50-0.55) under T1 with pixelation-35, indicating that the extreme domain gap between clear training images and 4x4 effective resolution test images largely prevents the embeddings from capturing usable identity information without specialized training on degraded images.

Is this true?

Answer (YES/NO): YES